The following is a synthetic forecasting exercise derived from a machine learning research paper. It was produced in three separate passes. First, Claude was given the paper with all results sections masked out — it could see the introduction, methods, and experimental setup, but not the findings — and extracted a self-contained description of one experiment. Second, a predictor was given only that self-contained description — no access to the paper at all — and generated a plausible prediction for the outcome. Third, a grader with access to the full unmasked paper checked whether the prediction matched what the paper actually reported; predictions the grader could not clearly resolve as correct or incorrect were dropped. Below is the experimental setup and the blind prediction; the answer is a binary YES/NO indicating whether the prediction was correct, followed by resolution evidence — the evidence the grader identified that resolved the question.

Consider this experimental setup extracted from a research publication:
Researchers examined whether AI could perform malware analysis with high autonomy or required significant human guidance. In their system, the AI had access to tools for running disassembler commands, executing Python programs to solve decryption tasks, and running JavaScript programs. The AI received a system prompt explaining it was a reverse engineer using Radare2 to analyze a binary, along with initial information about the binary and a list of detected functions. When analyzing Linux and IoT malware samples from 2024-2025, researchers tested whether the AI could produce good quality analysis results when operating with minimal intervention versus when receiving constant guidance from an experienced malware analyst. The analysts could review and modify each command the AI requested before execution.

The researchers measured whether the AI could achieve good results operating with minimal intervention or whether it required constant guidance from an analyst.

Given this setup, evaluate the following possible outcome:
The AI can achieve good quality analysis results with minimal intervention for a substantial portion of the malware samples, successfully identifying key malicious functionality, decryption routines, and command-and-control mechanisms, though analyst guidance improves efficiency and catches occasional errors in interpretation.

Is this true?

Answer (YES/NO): NO